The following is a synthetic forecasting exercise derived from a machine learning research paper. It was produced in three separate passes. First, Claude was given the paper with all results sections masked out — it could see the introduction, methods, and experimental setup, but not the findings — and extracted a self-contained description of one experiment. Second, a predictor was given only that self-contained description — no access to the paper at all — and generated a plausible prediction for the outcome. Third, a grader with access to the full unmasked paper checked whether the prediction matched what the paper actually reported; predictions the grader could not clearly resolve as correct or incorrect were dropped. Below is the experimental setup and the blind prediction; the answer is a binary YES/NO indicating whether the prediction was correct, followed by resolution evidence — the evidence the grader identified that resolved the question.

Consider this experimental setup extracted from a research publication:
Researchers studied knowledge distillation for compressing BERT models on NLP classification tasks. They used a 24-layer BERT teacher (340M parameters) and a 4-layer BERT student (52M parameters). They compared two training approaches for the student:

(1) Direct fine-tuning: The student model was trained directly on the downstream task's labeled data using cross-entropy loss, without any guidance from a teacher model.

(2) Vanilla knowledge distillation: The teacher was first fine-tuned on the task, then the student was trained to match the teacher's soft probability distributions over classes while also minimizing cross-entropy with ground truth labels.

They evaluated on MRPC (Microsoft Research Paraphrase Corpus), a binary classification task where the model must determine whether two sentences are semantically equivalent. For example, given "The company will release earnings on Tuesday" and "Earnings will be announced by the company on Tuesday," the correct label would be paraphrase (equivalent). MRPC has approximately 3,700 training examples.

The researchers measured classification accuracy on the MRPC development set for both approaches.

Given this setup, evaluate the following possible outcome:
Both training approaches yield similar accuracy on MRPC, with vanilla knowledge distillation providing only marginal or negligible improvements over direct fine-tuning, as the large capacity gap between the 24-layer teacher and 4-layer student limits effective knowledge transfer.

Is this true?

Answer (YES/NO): NO